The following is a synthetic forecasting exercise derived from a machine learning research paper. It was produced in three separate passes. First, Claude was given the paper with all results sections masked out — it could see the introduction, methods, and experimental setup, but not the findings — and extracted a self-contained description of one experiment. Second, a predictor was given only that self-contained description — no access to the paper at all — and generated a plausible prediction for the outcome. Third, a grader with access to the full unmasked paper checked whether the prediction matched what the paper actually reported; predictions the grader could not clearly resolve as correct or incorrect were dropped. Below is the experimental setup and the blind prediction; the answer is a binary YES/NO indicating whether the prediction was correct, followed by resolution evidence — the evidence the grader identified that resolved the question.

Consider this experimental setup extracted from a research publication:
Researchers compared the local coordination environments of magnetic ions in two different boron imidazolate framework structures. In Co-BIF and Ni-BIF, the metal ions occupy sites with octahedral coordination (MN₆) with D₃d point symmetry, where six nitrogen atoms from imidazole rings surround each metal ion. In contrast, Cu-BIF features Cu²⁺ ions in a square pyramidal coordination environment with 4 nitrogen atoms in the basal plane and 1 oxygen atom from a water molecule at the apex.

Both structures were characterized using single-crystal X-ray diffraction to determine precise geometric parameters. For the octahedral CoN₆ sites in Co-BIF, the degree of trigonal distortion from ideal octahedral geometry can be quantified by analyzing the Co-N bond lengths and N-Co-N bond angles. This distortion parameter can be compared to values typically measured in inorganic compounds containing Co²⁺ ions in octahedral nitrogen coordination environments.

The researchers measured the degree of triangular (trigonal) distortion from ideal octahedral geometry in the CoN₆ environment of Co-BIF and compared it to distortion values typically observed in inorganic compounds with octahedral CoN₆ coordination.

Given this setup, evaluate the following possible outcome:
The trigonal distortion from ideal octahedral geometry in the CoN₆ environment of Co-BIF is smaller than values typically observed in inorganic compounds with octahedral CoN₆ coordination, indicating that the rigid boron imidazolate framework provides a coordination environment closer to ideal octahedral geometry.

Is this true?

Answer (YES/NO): YES